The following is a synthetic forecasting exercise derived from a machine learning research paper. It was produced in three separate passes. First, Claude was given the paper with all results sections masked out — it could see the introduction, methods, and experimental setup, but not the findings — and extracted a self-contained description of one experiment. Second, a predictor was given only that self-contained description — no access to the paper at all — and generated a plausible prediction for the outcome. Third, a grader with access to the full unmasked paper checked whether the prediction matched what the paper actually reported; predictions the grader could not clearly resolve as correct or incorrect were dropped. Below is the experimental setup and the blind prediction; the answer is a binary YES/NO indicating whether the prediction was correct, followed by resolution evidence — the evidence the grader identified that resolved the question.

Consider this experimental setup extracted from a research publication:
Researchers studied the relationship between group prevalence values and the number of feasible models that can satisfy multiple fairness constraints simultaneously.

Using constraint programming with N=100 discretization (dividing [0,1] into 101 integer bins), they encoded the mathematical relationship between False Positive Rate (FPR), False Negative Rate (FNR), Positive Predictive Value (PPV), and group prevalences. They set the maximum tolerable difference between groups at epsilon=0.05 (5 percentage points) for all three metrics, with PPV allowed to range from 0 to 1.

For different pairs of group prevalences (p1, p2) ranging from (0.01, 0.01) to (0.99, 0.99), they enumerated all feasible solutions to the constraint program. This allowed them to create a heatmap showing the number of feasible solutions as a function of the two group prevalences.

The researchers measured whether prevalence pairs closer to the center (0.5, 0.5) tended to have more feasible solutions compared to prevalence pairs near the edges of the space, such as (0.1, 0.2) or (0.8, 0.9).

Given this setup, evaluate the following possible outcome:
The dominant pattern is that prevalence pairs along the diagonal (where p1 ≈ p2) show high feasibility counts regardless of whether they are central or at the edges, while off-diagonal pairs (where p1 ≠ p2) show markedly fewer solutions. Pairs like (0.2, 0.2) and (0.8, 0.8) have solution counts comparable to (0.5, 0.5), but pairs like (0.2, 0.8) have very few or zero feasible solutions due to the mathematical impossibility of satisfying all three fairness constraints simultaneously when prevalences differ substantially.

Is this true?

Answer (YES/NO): NO